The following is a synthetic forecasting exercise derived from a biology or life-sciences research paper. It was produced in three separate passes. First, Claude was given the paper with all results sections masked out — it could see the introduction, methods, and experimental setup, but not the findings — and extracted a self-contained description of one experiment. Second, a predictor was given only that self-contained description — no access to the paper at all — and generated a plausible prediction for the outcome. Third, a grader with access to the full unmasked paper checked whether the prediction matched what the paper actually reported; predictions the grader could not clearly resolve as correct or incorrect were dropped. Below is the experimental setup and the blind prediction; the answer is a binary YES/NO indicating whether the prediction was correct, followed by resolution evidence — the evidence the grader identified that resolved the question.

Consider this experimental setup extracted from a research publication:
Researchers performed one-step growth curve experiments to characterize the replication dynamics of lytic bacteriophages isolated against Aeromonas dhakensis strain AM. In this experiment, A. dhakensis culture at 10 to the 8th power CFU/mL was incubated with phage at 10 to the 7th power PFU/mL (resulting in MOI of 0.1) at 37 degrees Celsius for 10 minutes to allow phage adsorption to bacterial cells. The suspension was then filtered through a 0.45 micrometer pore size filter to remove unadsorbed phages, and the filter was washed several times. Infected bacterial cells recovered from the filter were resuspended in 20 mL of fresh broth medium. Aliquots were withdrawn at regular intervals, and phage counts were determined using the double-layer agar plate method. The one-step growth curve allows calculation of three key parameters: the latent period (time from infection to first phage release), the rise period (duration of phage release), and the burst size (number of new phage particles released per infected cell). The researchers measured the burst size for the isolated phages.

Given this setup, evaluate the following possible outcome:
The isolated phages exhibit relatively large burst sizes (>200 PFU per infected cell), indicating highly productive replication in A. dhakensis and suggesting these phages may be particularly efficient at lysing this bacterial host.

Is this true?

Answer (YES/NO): YES